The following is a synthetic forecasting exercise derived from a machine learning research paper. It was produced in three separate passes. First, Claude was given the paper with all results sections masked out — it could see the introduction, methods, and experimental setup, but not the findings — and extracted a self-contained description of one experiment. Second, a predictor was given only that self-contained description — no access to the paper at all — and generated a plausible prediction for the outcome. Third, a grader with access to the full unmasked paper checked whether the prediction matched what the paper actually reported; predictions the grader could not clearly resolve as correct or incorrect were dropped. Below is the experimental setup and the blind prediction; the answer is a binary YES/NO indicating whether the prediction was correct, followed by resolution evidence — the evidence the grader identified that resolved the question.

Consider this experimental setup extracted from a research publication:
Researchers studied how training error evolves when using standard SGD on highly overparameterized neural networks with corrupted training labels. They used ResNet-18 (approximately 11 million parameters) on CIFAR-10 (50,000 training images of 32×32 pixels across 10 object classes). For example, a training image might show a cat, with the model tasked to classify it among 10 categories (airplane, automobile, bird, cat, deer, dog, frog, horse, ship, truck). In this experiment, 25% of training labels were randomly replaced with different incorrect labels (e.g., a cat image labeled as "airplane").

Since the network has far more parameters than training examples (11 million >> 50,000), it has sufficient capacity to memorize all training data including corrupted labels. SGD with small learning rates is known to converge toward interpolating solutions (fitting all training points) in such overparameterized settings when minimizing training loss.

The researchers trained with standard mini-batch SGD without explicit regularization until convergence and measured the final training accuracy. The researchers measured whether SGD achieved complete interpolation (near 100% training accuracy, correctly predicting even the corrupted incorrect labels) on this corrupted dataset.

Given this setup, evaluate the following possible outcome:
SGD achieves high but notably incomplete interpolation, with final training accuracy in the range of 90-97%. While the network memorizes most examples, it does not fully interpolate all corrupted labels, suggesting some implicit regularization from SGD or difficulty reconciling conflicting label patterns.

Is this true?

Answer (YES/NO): NO